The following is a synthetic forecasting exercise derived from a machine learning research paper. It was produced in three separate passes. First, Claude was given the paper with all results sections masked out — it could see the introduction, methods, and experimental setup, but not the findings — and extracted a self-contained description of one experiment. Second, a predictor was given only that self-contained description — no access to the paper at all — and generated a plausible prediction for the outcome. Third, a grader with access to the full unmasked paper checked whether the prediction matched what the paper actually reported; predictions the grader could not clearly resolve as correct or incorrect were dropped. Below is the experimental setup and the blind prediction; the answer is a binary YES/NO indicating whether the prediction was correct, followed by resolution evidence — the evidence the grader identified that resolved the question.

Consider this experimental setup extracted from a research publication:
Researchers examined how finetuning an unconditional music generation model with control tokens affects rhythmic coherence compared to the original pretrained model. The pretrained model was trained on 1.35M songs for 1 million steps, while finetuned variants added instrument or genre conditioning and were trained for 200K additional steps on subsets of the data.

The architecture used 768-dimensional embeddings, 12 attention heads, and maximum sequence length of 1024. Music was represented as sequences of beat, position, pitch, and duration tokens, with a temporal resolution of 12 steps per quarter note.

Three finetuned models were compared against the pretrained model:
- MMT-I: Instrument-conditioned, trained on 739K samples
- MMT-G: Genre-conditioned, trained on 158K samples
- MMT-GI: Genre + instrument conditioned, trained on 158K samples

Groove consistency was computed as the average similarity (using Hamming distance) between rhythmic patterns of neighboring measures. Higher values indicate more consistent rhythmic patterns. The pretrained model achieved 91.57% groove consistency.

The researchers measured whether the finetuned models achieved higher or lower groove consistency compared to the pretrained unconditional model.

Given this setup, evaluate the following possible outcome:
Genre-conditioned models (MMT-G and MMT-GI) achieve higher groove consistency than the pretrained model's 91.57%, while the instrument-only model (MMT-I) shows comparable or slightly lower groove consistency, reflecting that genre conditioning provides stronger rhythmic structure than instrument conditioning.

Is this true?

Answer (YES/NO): NO